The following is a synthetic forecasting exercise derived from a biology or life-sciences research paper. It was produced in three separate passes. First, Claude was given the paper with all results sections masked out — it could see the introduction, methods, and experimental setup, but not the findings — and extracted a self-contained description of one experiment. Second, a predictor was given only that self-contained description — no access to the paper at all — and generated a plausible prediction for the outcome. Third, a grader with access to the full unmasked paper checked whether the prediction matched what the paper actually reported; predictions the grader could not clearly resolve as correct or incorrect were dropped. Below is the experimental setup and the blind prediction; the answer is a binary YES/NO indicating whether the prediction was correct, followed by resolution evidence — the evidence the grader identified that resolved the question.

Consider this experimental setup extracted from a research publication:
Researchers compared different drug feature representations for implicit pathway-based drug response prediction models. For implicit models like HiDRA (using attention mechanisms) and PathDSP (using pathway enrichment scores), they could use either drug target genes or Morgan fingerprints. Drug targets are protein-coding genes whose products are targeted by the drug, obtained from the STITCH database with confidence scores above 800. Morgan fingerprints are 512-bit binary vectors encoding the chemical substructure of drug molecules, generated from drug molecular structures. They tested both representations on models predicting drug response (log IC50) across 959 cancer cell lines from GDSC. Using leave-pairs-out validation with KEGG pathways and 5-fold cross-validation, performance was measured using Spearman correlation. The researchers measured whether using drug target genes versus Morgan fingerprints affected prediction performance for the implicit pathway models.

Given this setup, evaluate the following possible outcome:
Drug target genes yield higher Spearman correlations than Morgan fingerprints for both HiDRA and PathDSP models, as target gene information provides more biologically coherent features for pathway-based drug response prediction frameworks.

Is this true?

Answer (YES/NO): NO